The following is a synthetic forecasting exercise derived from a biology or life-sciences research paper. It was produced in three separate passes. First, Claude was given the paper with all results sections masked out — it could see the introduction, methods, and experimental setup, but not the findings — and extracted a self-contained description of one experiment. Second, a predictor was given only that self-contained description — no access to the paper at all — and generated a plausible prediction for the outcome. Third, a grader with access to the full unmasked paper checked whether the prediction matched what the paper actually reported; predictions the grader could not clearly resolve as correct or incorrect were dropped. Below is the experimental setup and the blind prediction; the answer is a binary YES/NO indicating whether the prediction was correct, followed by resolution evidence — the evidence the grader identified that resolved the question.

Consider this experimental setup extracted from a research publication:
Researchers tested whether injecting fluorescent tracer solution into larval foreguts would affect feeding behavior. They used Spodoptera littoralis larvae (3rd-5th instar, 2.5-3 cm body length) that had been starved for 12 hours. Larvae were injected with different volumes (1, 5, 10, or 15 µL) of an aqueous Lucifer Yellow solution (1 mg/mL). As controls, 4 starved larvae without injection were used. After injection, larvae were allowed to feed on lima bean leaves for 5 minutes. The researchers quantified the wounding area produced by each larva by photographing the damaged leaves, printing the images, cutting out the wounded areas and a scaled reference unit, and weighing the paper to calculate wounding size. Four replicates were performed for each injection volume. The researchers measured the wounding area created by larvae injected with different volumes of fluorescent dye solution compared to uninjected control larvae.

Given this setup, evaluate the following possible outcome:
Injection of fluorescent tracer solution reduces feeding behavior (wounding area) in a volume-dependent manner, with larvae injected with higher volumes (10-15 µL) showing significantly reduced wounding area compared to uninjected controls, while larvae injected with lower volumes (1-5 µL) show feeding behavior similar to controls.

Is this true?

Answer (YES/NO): YES